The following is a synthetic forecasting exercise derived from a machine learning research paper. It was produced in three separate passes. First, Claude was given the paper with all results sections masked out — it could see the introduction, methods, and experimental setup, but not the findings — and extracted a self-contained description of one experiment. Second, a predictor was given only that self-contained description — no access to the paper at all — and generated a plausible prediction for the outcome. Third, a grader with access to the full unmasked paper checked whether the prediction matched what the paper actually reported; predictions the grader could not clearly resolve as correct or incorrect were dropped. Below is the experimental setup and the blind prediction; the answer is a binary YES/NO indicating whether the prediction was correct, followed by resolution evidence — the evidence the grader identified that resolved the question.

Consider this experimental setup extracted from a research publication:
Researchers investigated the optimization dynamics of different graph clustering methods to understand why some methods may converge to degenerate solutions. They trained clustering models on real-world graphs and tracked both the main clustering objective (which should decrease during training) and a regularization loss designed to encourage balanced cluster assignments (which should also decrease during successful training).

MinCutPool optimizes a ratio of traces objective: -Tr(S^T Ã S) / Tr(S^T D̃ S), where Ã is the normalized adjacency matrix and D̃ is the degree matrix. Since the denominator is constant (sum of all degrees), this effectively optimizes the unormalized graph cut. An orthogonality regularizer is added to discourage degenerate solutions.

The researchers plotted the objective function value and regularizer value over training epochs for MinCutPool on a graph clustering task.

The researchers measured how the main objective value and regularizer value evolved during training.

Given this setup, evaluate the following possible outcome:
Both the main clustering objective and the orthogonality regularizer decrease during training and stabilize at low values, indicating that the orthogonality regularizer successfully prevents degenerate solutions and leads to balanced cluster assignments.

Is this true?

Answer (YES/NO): NO